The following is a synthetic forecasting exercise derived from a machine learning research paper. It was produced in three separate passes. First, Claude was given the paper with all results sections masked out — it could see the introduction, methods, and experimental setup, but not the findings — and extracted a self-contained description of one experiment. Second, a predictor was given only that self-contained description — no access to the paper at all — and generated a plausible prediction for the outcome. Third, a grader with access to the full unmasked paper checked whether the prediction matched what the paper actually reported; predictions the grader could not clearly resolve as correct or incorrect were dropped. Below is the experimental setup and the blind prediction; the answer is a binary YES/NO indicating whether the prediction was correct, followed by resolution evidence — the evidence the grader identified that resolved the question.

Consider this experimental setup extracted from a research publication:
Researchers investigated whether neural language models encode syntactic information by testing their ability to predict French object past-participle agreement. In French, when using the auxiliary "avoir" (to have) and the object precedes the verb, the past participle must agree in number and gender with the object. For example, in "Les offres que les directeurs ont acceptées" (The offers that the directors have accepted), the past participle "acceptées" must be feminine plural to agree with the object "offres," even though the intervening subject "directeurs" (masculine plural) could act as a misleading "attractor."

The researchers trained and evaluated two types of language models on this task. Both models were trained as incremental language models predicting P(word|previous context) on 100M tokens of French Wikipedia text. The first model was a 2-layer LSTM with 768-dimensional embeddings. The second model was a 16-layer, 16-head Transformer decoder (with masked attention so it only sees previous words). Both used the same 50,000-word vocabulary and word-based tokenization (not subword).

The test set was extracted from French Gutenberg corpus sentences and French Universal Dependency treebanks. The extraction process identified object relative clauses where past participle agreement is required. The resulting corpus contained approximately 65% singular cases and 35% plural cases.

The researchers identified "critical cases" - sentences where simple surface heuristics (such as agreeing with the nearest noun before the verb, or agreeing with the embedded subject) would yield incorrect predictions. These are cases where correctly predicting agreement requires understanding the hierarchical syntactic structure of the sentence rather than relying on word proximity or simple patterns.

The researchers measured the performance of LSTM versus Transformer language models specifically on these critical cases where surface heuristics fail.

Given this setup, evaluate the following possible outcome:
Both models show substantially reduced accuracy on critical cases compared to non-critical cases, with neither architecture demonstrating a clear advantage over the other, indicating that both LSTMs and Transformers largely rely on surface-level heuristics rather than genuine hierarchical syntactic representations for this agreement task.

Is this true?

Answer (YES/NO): NO